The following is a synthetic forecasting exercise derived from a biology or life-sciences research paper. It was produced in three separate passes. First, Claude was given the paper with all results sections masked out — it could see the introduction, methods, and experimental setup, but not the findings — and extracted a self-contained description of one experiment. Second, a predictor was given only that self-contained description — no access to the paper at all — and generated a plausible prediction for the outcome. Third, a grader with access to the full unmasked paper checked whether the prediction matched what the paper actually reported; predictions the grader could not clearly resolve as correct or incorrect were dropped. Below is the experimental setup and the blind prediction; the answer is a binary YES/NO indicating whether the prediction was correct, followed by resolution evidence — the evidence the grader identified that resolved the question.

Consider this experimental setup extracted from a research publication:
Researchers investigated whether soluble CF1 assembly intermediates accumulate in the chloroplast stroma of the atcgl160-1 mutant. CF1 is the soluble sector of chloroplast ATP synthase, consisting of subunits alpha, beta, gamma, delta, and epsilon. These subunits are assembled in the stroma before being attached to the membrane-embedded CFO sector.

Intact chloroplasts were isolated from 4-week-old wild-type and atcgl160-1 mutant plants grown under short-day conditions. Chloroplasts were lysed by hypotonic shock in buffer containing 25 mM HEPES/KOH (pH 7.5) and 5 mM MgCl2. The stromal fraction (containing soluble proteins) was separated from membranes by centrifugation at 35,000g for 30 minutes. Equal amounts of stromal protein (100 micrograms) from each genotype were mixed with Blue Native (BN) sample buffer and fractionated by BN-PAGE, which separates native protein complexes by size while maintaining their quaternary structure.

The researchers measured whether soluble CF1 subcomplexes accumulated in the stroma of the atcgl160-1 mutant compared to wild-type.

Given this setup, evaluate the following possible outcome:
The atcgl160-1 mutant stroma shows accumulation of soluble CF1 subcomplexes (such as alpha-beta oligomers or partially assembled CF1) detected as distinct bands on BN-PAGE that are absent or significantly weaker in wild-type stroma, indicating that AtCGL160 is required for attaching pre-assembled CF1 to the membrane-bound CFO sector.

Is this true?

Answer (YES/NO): YES